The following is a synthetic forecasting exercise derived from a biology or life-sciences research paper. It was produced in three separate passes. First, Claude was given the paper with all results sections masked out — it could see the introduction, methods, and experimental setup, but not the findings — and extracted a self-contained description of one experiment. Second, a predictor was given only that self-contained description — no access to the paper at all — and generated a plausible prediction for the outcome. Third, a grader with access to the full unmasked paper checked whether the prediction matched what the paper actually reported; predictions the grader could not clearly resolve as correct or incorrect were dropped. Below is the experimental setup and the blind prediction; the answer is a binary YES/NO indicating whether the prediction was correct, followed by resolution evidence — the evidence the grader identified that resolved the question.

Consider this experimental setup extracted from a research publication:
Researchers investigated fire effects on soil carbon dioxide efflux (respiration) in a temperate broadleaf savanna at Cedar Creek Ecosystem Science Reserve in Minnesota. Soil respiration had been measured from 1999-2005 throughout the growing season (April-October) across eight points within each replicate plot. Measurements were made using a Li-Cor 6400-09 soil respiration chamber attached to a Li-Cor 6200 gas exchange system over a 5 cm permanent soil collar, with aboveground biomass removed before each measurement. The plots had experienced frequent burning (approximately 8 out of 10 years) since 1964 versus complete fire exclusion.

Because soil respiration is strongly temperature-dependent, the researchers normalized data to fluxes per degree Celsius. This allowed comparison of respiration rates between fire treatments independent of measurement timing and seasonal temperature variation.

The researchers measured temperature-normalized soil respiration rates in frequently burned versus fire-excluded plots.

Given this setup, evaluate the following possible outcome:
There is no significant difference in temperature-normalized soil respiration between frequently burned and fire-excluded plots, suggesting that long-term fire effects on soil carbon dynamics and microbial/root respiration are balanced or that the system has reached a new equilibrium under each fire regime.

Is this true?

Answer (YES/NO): NO